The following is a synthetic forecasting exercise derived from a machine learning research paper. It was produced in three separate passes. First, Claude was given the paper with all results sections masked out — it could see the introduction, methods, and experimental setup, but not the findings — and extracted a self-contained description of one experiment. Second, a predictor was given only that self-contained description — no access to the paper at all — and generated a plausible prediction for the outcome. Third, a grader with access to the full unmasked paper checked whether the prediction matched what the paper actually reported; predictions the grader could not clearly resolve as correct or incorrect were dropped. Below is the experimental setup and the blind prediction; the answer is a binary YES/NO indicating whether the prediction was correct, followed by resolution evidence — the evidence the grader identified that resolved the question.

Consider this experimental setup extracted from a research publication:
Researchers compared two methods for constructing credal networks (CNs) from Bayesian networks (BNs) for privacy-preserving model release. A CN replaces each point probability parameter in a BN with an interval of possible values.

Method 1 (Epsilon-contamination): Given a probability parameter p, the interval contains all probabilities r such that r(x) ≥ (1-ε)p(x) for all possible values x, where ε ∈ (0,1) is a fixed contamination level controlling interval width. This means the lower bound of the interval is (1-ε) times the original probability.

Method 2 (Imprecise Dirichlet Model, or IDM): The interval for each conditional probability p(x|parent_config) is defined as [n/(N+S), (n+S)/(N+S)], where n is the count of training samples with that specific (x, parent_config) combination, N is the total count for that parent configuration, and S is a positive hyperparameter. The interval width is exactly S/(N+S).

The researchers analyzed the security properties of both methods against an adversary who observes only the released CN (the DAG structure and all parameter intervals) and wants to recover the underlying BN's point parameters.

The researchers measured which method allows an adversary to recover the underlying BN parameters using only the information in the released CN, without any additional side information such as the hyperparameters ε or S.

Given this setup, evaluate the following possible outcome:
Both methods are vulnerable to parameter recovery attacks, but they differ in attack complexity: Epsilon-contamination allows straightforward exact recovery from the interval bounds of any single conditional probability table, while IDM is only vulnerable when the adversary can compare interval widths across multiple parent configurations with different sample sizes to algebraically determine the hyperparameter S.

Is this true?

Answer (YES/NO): NO